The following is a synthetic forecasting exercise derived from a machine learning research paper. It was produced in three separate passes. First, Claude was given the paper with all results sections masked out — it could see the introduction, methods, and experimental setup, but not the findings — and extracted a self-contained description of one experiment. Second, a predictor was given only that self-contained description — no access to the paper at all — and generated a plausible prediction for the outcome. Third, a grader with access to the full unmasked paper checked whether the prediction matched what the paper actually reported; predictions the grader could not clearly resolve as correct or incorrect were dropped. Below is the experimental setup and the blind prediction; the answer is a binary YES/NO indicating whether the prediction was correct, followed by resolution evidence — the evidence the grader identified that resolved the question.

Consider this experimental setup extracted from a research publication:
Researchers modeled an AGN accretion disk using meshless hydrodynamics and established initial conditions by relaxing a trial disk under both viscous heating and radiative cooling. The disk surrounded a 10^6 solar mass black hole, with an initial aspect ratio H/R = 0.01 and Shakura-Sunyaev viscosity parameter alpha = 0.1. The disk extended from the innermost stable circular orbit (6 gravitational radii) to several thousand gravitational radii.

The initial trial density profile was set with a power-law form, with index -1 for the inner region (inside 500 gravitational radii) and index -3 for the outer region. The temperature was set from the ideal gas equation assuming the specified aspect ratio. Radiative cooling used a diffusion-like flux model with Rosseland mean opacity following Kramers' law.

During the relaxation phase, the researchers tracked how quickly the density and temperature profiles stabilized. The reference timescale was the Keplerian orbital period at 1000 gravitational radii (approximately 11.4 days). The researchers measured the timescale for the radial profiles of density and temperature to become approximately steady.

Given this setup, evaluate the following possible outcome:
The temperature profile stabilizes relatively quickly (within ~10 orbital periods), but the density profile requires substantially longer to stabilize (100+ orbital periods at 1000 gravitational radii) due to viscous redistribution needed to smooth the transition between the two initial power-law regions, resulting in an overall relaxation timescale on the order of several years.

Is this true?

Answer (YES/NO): NO